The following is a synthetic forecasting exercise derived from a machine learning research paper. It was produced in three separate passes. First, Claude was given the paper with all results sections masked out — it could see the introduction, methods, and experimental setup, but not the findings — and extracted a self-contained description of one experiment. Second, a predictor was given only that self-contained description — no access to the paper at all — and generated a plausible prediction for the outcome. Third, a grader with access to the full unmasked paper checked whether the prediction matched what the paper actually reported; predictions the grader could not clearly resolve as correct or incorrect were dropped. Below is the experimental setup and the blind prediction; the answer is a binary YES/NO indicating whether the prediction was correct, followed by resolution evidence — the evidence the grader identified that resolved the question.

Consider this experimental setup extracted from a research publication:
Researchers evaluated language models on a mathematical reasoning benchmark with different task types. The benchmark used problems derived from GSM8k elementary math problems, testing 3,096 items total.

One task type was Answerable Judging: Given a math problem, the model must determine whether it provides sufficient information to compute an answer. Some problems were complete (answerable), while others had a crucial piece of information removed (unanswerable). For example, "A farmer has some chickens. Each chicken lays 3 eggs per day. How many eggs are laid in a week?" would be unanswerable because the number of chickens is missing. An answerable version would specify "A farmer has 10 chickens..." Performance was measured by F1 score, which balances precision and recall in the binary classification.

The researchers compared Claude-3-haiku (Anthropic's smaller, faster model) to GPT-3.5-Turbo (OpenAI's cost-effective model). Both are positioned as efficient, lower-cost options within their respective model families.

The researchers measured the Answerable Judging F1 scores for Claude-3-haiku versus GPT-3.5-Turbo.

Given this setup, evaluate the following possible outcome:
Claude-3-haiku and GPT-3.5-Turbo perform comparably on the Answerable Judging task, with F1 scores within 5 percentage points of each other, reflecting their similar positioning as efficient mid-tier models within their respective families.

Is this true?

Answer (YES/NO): NO